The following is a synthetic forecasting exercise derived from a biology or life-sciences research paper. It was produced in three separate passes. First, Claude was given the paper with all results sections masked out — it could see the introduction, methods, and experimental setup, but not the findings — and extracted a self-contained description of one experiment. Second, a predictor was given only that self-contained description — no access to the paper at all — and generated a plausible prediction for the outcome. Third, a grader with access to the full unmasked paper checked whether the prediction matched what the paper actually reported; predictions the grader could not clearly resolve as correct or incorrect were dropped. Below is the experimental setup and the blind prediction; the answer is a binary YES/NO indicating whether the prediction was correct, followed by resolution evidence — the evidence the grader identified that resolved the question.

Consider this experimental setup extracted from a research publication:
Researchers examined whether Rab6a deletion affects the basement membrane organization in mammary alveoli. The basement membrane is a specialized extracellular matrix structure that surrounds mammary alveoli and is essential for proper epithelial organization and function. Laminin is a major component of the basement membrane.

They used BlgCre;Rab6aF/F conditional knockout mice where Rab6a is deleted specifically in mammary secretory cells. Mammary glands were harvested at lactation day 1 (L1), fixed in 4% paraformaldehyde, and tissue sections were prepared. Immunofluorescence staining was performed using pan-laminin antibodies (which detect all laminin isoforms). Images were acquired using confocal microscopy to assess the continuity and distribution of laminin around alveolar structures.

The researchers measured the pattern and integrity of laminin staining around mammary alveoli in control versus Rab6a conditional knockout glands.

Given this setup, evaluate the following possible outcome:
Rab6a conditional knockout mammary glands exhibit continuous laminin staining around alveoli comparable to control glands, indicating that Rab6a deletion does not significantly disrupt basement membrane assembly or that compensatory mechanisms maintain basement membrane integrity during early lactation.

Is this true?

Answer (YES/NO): YES